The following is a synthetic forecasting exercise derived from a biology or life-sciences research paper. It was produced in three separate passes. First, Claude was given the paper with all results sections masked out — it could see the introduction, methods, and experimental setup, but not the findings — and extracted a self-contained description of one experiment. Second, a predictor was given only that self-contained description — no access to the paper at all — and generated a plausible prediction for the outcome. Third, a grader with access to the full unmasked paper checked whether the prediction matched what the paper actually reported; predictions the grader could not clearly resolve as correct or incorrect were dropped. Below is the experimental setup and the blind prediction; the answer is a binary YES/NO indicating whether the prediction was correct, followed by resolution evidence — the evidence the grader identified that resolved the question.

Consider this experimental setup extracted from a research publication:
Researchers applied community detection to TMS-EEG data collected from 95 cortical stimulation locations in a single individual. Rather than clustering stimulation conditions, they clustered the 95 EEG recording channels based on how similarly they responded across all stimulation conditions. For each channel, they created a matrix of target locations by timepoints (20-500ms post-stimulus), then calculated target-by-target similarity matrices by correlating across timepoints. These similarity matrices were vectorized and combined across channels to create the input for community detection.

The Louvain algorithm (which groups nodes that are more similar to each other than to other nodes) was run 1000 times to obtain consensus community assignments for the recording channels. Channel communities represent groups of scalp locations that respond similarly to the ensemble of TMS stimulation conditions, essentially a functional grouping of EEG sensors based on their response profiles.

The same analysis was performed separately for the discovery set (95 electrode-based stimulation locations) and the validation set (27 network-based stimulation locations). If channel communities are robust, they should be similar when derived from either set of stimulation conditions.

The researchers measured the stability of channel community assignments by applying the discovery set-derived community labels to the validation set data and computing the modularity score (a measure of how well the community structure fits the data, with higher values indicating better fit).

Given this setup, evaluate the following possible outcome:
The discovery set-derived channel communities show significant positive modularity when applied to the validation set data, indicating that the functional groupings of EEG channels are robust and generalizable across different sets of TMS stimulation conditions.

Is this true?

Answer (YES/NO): YES